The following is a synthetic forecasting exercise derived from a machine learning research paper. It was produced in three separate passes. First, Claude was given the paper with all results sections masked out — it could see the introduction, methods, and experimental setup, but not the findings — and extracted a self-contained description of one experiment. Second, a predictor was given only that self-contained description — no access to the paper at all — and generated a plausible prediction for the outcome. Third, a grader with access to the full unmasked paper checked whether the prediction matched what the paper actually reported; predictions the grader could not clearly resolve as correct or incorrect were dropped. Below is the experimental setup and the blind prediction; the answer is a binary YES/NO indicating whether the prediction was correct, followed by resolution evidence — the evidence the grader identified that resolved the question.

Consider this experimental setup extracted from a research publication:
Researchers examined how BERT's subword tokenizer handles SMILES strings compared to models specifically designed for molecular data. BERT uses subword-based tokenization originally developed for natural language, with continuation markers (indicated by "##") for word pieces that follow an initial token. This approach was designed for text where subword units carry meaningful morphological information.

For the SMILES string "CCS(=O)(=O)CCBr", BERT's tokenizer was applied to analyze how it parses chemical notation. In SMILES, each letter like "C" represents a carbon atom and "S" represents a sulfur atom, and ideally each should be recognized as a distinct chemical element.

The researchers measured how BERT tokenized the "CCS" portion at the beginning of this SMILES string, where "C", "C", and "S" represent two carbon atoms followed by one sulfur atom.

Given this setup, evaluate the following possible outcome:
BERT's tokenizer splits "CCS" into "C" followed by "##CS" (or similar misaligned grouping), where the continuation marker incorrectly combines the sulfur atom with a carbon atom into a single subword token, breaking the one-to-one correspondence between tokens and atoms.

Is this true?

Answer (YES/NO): NO